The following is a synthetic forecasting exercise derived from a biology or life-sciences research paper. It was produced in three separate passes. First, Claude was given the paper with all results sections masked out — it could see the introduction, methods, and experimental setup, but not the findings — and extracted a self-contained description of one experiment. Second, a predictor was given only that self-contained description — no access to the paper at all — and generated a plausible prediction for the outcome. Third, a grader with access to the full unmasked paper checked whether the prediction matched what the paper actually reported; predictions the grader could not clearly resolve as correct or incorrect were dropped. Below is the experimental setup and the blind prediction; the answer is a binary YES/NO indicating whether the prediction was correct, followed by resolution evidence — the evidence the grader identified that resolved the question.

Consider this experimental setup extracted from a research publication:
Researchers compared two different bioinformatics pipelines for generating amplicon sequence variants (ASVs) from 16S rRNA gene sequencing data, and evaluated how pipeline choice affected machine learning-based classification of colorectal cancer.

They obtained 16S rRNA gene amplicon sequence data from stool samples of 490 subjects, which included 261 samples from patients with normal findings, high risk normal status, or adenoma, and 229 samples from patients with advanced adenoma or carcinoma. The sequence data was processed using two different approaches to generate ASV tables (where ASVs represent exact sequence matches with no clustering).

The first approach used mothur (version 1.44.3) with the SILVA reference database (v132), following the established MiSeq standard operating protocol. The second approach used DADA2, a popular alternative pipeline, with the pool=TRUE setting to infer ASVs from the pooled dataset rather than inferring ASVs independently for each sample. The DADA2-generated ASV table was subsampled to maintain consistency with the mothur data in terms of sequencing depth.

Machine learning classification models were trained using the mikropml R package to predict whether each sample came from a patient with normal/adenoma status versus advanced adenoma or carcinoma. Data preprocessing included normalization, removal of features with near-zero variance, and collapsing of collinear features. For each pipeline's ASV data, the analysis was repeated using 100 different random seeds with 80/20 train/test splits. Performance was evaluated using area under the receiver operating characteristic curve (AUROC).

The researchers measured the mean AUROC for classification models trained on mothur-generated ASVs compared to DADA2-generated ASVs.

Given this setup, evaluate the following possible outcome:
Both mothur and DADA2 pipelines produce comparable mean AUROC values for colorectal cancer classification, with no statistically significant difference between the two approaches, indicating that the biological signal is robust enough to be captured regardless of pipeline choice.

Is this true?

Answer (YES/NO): NO